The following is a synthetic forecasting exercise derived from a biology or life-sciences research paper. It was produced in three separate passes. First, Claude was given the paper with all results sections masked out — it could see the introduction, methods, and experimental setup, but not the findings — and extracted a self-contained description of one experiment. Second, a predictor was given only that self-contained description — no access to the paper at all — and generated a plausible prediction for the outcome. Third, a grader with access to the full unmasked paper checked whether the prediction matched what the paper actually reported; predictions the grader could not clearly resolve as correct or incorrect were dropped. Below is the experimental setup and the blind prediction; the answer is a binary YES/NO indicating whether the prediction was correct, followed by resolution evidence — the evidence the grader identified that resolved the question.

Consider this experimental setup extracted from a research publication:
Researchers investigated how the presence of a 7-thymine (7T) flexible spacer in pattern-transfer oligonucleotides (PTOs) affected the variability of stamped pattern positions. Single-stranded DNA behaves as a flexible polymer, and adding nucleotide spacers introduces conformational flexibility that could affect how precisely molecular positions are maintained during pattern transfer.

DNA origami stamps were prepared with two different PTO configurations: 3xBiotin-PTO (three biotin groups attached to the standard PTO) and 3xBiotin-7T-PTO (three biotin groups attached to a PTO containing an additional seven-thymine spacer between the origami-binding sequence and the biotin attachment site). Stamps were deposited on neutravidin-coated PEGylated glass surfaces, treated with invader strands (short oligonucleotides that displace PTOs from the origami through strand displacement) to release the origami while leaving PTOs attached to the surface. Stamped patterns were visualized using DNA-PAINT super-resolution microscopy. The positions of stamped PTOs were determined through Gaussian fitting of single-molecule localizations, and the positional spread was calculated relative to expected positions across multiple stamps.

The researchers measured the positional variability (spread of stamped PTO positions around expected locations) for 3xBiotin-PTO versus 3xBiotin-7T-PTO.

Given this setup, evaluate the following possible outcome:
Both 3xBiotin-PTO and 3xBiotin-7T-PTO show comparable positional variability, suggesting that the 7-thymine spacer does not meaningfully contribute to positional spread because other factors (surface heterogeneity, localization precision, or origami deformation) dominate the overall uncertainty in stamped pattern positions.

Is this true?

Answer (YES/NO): NO